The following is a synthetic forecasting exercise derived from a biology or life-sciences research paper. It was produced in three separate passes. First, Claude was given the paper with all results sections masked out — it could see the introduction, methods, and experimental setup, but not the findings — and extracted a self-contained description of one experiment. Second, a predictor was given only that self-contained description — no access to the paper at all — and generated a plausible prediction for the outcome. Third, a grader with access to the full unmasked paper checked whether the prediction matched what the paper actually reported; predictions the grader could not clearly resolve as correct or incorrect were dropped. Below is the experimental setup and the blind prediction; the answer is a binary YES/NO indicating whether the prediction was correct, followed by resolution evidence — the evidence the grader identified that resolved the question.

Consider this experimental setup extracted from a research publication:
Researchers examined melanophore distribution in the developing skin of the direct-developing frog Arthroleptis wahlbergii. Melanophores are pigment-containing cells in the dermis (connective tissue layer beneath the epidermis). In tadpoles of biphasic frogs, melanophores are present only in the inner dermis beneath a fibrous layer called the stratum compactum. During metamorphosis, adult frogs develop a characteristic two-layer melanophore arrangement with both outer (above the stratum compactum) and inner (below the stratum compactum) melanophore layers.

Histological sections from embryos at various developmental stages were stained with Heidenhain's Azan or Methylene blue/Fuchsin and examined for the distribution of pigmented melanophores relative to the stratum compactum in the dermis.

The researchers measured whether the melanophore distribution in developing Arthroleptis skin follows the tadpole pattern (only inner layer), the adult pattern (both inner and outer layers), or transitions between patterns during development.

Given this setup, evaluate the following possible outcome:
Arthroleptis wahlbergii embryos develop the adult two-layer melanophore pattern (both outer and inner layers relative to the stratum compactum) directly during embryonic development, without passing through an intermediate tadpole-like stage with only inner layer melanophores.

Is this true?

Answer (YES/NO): NO